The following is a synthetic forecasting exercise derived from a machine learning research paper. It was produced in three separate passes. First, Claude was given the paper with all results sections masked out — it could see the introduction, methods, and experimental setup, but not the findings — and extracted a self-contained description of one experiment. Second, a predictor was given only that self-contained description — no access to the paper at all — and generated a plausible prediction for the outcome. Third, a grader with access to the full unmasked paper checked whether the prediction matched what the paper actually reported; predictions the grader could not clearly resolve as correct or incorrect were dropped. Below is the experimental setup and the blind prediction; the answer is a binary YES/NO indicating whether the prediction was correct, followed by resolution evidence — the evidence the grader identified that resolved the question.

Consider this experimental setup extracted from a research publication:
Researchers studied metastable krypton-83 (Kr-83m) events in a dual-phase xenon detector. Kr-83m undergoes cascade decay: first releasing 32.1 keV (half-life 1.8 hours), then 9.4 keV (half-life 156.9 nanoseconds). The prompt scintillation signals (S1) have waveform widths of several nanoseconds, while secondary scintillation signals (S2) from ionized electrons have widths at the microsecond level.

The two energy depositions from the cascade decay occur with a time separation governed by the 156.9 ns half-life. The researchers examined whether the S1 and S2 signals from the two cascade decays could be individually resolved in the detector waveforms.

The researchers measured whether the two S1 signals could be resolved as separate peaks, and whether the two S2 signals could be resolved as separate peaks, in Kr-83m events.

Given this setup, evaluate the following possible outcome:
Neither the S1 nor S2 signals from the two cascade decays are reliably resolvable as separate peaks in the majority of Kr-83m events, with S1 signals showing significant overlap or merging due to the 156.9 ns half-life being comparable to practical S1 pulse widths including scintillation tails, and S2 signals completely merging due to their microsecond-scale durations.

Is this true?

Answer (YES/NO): NO